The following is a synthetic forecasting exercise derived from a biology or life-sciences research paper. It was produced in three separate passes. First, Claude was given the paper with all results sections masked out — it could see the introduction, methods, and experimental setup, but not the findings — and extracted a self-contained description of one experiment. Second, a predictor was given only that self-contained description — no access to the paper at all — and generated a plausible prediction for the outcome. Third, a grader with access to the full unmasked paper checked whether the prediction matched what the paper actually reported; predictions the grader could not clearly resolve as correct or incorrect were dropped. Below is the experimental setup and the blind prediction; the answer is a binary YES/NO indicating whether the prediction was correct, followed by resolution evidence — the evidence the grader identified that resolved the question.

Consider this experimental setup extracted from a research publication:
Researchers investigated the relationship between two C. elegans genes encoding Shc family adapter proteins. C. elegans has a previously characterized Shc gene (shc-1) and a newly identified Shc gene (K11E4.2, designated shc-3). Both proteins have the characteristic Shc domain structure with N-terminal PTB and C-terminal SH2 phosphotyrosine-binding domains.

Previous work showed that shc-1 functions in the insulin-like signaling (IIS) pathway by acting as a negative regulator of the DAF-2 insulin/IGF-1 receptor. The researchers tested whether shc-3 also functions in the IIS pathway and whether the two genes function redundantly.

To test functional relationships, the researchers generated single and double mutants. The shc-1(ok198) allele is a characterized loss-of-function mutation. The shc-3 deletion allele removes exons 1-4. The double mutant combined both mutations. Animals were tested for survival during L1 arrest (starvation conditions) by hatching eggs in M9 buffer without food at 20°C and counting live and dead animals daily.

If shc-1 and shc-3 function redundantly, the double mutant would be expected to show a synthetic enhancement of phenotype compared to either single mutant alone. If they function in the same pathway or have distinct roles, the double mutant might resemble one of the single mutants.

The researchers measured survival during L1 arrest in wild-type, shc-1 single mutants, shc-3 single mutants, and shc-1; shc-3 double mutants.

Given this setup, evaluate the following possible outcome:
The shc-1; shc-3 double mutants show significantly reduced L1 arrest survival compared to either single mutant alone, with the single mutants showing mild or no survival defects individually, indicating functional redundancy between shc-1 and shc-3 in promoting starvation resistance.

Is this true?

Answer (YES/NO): NO